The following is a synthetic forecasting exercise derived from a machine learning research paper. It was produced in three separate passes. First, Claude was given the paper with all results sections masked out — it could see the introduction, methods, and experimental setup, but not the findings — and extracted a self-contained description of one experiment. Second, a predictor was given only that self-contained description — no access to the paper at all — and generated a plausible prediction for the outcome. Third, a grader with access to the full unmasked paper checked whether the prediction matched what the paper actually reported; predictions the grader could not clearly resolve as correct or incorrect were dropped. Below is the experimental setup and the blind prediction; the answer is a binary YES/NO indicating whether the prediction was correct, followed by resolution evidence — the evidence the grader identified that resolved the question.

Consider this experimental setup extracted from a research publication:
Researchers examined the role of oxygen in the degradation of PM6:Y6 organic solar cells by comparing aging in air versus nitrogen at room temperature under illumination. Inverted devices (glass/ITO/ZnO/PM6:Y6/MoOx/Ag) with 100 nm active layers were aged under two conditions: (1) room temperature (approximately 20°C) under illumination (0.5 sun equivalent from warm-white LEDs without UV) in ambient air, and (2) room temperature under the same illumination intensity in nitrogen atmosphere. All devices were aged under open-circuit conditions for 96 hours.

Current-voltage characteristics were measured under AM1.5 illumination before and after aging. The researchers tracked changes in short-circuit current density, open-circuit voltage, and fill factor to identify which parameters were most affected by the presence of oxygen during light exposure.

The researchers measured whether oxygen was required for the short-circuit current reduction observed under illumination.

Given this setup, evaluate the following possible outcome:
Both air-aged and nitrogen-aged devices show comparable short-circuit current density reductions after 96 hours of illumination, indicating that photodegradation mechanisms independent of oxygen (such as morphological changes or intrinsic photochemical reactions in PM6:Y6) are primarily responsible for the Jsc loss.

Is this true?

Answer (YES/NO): NO